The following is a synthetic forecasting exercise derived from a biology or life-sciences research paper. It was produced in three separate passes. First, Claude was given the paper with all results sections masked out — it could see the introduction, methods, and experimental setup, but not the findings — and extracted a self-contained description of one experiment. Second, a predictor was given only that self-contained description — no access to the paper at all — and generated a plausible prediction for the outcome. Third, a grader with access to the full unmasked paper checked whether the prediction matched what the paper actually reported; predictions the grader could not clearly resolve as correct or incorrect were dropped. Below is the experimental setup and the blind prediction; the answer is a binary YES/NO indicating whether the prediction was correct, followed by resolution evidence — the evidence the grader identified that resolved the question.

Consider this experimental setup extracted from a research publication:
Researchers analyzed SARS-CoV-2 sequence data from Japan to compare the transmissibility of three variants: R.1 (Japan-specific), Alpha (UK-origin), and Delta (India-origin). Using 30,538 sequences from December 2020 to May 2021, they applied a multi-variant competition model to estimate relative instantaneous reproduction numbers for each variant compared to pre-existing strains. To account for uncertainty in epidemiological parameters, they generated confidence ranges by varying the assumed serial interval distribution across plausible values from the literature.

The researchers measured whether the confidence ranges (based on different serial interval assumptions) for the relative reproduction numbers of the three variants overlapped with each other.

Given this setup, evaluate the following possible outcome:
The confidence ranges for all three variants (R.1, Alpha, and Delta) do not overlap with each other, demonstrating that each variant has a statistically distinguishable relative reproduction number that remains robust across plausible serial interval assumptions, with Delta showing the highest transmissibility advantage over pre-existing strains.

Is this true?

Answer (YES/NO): NO